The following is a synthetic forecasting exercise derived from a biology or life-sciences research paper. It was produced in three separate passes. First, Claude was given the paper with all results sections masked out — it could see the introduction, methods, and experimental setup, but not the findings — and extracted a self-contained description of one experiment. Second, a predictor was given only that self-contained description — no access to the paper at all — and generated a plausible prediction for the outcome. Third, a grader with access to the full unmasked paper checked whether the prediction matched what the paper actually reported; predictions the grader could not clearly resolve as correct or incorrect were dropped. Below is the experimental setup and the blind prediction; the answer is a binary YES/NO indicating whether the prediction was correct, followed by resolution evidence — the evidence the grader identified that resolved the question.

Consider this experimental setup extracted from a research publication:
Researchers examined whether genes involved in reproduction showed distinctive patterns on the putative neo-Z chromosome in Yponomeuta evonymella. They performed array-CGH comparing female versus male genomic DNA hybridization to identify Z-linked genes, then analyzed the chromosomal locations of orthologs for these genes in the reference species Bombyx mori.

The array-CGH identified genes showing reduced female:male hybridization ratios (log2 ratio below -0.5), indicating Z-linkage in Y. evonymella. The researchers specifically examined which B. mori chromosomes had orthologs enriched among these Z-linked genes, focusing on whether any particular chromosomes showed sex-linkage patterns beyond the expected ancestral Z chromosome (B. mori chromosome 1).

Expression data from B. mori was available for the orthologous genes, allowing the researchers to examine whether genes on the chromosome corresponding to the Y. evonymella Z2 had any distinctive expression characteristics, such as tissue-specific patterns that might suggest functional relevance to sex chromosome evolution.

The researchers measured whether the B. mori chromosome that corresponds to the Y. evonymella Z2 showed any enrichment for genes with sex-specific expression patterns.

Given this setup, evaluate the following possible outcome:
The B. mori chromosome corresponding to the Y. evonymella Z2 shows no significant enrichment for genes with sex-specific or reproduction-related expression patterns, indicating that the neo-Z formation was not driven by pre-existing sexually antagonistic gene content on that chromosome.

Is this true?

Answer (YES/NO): NO